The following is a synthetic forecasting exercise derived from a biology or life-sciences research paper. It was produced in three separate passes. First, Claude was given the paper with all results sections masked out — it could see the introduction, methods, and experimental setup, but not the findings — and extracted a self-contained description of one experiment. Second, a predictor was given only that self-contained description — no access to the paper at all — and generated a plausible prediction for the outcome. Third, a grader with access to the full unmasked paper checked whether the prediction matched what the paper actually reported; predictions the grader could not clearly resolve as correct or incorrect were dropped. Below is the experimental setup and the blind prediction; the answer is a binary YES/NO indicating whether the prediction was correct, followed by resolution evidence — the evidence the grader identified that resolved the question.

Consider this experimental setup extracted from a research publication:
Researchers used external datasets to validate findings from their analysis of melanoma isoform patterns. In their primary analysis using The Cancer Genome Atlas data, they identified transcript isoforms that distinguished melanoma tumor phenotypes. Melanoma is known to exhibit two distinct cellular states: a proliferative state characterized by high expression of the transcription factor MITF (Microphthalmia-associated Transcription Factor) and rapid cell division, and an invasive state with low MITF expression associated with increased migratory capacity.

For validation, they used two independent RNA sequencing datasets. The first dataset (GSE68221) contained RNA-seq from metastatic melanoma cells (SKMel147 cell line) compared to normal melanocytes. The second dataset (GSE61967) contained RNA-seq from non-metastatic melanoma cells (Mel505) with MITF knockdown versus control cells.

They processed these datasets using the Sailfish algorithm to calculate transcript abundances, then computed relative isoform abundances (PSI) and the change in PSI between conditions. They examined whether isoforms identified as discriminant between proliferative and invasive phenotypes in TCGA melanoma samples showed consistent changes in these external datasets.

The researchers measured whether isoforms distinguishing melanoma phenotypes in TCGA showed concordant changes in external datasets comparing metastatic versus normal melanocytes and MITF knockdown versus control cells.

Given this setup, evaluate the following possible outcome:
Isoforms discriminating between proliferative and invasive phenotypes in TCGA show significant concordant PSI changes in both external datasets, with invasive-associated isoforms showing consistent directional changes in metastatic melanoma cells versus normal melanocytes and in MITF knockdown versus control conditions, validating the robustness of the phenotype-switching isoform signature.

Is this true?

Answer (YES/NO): NO